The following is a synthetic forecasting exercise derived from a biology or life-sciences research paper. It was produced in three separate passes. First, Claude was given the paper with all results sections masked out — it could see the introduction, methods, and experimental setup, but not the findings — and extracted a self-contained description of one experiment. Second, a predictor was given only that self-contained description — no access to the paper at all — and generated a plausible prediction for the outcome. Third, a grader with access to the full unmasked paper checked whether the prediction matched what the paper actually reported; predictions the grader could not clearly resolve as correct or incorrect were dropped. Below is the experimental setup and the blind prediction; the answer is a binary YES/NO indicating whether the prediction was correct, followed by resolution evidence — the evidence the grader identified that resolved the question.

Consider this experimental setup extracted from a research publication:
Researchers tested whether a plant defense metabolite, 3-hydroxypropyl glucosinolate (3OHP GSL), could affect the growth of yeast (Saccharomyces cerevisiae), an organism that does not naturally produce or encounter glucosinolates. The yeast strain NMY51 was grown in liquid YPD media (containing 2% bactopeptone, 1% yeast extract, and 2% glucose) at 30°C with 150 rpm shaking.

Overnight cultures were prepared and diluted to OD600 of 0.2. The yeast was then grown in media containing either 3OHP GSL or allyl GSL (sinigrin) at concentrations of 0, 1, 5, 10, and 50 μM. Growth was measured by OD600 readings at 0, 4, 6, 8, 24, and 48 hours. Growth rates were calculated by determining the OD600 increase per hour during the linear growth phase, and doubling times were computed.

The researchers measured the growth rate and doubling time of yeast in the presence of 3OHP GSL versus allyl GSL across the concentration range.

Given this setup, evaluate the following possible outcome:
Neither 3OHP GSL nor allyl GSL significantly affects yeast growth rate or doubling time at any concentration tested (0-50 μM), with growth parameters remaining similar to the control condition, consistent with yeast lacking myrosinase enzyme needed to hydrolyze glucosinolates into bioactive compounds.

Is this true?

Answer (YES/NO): NO